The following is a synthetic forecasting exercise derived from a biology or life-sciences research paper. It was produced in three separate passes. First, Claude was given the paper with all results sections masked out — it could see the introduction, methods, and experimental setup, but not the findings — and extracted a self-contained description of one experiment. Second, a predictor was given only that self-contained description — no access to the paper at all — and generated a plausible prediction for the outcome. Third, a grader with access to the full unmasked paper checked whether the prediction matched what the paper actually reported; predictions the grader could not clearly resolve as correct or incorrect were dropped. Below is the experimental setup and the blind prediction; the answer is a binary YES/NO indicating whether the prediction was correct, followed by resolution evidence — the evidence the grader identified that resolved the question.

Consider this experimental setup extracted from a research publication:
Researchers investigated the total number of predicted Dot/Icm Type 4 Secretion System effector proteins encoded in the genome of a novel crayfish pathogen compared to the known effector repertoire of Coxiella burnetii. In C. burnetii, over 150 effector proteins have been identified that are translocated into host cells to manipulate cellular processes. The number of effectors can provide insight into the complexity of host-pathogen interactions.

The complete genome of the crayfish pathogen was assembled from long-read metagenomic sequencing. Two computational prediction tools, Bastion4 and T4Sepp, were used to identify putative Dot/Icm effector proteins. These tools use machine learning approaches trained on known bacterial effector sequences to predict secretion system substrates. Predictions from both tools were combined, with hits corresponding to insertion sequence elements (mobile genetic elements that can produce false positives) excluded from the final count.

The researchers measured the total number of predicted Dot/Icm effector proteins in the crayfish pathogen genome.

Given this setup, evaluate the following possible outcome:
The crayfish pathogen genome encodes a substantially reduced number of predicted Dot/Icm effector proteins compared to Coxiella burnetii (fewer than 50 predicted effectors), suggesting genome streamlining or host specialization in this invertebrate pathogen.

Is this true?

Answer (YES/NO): NO